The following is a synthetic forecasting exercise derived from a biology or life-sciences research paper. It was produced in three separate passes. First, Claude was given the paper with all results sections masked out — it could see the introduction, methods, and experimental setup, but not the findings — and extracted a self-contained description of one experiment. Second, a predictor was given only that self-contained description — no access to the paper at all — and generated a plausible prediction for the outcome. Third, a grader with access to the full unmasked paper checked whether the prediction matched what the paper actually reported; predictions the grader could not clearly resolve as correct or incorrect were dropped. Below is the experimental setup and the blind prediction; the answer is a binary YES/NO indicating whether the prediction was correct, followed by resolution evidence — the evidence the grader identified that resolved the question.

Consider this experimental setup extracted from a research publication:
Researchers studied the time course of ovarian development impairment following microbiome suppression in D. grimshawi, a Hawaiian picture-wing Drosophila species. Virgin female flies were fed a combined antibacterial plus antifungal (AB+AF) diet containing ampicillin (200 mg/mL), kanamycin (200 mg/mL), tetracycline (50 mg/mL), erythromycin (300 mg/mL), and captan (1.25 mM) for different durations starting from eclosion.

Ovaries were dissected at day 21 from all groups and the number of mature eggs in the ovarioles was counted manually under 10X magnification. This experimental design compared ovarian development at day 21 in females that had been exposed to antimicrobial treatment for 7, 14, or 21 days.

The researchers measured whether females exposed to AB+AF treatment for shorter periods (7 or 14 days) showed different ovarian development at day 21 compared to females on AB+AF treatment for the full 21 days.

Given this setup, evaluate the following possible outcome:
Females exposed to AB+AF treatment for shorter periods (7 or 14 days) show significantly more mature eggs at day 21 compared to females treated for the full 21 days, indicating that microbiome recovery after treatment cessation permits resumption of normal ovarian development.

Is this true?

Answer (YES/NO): NO